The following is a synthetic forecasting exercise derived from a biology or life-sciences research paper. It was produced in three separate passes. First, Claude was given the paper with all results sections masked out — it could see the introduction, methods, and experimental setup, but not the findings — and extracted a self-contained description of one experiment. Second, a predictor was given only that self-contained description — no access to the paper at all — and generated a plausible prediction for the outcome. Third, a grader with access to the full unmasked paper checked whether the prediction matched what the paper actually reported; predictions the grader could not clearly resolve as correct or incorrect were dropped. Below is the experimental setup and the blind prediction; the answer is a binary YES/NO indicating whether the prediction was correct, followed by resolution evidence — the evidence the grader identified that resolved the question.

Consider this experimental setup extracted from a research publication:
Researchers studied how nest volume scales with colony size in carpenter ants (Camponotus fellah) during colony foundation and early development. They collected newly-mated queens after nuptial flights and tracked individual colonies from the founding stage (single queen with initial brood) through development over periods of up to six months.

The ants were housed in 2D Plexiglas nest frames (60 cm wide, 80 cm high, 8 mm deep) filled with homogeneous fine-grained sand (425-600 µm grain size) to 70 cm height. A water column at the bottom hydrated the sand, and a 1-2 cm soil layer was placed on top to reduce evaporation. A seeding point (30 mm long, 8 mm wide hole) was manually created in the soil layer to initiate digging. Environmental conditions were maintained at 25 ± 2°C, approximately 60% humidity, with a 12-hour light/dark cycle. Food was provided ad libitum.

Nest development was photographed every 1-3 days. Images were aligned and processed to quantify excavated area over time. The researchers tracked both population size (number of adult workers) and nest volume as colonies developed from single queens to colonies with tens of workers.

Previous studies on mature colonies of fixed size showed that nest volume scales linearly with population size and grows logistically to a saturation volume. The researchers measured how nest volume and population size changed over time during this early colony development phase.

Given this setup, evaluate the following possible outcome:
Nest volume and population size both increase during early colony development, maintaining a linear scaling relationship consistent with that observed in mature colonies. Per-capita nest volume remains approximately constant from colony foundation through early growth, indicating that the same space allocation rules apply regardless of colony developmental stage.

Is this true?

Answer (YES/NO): NO